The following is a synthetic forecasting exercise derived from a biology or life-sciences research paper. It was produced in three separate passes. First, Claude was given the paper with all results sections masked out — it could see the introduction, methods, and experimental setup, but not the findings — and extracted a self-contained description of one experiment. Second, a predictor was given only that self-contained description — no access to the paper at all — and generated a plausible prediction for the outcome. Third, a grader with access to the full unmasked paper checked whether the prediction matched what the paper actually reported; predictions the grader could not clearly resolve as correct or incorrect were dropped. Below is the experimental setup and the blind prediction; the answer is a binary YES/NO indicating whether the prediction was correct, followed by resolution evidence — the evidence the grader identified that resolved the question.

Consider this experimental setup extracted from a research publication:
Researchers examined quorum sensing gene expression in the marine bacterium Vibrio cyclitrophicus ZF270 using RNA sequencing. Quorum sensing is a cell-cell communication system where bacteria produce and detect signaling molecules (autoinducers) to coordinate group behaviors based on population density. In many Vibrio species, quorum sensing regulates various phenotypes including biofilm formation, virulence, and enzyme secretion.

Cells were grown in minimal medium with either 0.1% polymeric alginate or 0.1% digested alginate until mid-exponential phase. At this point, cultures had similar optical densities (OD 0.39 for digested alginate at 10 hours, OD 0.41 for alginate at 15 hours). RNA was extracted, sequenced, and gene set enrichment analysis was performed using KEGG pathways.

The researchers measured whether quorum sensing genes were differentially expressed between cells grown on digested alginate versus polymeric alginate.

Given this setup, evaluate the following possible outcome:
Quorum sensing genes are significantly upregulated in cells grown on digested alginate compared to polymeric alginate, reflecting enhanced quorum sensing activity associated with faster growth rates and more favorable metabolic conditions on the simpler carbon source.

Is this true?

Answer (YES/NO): YES